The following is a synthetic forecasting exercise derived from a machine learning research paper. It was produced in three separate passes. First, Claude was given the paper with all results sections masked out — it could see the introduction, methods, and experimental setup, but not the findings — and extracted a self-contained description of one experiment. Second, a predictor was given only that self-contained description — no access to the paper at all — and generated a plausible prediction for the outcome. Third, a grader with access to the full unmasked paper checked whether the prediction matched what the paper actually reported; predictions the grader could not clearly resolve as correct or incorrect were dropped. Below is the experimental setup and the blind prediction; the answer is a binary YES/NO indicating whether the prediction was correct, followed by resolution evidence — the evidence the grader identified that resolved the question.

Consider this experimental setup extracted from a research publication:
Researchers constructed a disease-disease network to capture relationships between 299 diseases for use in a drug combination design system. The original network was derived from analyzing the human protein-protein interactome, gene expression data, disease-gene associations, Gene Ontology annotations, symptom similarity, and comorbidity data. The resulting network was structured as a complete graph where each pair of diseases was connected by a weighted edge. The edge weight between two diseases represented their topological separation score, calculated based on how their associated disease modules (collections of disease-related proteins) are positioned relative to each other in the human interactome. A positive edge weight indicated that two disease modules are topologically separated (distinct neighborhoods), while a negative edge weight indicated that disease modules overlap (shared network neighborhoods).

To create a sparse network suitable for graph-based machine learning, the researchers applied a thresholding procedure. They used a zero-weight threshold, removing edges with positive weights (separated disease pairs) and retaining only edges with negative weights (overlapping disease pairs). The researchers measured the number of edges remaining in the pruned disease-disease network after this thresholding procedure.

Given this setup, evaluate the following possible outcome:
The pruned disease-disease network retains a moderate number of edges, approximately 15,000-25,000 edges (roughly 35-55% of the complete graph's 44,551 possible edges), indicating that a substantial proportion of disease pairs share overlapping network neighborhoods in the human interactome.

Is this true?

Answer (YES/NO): NO